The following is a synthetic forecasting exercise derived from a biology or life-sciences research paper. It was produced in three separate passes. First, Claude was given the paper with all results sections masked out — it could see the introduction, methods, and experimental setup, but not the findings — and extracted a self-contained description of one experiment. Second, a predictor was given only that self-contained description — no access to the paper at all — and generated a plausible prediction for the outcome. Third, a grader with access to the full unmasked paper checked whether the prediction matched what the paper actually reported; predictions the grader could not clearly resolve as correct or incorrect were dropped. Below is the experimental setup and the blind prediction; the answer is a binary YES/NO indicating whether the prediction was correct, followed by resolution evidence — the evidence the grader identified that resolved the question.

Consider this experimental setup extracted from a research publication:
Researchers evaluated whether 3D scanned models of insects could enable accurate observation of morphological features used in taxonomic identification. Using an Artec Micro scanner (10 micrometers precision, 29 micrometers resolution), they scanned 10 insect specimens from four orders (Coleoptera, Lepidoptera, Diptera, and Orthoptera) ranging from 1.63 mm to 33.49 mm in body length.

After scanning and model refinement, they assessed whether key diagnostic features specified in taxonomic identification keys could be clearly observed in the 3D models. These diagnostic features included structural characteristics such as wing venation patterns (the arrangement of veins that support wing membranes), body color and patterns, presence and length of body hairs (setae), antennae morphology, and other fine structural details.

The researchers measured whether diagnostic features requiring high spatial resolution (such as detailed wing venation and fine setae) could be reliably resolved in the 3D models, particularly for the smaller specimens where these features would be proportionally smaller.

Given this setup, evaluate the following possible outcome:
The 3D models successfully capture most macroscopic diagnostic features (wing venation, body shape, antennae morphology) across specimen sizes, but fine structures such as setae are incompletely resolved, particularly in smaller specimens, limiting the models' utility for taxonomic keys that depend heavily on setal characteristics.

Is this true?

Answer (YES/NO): NO